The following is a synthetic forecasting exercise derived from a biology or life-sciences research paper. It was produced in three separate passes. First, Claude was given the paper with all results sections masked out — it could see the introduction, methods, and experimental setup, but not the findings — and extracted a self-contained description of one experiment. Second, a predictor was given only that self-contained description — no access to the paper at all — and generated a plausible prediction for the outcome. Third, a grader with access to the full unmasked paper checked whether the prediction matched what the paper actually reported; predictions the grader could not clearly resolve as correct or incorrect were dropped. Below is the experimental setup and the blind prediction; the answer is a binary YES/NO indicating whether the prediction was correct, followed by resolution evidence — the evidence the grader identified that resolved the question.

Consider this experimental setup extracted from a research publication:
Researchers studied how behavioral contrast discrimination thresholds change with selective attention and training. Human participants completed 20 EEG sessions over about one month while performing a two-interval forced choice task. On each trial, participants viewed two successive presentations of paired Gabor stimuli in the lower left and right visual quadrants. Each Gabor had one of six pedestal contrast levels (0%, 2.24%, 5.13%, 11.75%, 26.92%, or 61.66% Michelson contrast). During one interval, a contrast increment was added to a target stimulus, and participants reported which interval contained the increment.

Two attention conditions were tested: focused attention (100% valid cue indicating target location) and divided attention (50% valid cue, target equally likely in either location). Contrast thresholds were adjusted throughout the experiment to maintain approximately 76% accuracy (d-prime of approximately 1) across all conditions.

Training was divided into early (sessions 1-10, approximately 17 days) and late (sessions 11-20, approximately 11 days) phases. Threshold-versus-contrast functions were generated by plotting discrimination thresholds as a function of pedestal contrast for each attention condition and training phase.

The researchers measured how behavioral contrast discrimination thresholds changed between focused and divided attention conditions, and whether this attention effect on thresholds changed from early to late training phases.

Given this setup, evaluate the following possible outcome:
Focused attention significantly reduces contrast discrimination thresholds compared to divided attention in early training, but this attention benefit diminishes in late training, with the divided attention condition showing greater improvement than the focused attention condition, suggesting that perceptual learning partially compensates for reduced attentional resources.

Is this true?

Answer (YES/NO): YES